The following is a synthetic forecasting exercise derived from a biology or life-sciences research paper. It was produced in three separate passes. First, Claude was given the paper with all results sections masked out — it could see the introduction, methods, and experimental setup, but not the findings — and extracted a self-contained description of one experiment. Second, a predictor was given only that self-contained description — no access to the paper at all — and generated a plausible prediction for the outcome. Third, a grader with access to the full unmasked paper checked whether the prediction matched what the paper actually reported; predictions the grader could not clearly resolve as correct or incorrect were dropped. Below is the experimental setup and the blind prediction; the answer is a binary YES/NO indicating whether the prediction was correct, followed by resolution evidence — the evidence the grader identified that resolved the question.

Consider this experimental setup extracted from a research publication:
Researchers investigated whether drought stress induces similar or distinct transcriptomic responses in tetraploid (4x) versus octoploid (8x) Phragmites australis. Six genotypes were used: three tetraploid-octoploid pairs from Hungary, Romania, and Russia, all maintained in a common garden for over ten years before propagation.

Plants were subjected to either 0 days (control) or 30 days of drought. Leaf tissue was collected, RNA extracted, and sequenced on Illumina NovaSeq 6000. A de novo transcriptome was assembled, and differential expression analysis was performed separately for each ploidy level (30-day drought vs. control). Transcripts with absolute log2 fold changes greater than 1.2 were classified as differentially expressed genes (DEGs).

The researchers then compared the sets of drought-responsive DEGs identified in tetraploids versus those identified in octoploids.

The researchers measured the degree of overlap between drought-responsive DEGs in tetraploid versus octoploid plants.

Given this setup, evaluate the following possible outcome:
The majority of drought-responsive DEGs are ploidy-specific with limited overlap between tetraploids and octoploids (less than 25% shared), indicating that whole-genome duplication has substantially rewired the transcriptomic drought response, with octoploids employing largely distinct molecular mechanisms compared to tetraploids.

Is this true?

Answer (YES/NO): YES